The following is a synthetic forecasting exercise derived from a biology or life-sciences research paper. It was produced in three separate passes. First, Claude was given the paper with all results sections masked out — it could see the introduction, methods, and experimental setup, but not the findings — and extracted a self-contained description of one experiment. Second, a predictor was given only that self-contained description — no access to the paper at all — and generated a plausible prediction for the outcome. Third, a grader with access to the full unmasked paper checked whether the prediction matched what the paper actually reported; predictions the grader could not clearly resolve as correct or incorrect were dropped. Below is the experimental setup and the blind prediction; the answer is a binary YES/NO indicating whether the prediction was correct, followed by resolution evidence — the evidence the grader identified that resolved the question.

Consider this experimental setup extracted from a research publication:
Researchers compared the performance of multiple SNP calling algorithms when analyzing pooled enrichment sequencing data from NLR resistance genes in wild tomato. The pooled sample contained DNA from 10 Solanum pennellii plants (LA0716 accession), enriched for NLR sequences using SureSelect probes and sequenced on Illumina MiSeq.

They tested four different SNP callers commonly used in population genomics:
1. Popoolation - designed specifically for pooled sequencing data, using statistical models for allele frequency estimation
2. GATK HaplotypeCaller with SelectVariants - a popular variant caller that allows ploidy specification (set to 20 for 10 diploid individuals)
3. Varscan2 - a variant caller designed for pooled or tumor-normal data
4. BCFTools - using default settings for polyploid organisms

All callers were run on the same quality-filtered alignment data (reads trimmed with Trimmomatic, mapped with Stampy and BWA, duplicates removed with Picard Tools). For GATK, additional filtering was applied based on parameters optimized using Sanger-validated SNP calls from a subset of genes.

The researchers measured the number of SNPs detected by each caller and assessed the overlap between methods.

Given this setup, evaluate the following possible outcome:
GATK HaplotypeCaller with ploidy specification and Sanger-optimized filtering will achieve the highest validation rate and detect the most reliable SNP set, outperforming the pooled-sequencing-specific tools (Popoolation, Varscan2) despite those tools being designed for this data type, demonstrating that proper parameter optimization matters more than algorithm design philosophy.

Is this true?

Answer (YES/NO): NO